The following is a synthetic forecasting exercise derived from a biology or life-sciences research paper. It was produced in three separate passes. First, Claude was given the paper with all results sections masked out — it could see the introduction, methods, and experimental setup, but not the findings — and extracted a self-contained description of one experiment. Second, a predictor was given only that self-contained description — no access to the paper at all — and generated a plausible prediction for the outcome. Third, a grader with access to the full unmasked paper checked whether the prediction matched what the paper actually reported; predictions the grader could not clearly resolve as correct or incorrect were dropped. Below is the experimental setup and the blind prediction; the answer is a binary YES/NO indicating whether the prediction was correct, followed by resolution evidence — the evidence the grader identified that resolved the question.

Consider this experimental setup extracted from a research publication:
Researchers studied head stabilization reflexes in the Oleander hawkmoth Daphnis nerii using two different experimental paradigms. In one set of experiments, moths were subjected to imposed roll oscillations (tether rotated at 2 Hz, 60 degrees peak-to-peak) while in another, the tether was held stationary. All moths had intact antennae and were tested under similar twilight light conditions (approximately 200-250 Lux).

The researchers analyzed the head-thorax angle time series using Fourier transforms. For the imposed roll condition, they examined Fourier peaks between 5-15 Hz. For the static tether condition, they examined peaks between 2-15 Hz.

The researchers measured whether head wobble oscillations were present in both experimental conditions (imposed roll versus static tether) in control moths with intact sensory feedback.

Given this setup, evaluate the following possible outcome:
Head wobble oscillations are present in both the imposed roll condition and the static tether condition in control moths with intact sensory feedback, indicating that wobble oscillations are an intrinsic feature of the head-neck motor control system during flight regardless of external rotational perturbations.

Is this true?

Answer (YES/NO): YES